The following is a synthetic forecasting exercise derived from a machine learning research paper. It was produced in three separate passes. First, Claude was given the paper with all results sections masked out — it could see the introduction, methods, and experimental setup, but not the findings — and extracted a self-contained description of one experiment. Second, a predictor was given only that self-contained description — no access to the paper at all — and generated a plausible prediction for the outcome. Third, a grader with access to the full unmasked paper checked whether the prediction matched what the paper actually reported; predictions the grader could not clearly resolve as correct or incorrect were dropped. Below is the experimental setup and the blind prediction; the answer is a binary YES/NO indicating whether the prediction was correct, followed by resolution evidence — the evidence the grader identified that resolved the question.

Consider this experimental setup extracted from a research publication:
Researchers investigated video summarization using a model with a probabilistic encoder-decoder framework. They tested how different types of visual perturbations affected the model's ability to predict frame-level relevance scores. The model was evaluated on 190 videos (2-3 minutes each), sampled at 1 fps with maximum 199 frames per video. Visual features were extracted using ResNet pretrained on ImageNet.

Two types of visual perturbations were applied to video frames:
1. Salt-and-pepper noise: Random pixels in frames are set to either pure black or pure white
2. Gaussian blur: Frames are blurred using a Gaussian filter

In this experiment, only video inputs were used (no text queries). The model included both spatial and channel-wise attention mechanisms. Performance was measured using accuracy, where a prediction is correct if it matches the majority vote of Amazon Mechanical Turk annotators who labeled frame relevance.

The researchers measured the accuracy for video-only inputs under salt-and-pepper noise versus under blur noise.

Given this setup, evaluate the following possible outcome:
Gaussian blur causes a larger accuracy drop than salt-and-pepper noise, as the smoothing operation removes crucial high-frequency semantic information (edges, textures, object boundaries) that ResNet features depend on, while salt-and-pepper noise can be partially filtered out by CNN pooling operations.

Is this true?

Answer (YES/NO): YES